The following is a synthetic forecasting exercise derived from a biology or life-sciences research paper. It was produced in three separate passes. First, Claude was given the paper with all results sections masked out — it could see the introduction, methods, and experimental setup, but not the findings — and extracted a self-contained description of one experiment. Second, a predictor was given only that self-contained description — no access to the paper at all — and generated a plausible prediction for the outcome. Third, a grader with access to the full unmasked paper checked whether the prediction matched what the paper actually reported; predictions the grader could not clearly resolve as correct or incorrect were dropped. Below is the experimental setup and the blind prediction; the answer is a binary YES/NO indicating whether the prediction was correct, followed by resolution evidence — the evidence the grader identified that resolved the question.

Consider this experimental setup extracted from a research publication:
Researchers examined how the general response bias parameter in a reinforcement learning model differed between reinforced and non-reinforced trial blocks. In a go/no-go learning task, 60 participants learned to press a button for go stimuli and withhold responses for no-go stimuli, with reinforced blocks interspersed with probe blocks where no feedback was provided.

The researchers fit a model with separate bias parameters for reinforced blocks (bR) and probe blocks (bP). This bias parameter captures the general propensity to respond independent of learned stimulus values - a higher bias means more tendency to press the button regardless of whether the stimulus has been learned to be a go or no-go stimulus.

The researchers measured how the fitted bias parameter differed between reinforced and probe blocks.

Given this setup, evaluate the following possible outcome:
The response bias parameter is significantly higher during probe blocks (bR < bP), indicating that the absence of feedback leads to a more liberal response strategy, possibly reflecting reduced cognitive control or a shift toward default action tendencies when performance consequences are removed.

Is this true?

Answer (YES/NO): NO